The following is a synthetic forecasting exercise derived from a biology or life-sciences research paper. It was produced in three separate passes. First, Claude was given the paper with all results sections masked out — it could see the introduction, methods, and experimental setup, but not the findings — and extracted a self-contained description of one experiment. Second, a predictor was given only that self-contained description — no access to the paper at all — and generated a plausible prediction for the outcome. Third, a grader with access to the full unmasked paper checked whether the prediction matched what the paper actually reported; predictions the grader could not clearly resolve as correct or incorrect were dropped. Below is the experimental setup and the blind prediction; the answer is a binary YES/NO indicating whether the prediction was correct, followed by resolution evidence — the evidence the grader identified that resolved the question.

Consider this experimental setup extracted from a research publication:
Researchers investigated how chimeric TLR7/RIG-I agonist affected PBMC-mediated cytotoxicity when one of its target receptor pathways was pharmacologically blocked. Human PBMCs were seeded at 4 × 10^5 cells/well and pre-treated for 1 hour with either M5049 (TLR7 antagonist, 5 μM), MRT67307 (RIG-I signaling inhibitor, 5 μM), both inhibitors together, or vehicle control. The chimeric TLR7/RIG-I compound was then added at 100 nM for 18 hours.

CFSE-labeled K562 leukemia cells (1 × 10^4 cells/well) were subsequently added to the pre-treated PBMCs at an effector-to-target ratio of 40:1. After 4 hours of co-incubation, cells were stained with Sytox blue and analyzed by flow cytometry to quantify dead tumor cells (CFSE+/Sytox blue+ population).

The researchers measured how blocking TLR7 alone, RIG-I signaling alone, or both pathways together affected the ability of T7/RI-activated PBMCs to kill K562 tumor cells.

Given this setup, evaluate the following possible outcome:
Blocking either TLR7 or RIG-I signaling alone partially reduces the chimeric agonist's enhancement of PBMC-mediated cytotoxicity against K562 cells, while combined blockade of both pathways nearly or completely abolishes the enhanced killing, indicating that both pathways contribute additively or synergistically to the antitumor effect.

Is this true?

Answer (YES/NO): YES